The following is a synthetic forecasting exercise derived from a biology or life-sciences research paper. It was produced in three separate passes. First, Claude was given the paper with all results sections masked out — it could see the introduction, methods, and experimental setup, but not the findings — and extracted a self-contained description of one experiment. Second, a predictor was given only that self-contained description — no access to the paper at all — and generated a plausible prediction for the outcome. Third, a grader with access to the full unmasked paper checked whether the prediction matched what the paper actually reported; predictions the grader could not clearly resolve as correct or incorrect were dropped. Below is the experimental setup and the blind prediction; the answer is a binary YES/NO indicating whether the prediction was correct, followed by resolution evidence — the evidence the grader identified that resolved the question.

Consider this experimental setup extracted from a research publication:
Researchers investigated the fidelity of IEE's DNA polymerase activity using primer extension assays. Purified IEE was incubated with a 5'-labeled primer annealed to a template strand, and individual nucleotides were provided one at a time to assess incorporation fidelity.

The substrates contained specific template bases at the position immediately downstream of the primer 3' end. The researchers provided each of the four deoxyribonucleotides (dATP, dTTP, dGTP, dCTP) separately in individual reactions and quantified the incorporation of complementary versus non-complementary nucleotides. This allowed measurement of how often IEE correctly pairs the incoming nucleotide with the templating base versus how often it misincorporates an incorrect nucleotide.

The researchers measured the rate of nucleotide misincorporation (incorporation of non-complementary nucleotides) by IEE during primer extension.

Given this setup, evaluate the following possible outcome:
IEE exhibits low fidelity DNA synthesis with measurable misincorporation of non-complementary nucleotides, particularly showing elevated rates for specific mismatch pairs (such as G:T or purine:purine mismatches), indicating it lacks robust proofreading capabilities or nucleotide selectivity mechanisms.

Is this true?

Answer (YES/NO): YES